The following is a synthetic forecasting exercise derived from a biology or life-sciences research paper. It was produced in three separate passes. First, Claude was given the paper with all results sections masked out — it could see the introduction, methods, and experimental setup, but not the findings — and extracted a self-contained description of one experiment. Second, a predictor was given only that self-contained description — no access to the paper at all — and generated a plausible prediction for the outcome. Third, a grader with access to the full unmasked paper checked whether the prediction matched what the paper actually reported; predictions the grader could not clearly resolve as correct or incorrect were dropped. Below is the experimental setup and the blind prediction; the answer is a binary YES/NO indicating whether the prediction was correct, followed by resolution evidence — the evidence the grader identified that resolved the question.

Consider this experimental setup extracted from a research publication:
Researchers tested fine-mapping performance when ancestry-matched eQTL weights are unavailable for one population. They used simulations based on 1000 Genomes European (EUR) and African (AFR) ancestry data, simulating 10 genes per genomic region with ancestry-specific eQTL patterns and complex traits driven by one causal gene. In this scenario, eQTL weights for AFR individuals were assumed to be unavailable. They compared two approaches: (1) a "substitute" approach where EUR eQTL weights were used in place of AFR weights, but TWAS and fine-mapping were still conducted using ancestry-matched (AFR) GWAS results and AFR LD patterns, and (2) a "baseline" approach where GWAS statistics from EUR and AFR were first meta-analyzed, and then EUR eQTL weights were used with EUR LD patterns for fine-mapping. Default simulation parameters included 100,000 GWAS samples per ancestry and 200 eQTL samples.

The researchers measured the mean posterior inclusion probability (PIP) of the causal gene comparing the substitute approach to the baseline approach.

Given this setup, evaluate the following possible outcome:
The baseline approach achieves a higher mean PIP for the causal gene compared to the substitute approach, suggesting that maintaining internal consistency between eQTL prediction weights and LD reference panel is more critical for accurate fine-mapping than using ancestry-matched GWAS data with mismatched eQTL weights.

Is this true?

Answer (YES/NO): NO